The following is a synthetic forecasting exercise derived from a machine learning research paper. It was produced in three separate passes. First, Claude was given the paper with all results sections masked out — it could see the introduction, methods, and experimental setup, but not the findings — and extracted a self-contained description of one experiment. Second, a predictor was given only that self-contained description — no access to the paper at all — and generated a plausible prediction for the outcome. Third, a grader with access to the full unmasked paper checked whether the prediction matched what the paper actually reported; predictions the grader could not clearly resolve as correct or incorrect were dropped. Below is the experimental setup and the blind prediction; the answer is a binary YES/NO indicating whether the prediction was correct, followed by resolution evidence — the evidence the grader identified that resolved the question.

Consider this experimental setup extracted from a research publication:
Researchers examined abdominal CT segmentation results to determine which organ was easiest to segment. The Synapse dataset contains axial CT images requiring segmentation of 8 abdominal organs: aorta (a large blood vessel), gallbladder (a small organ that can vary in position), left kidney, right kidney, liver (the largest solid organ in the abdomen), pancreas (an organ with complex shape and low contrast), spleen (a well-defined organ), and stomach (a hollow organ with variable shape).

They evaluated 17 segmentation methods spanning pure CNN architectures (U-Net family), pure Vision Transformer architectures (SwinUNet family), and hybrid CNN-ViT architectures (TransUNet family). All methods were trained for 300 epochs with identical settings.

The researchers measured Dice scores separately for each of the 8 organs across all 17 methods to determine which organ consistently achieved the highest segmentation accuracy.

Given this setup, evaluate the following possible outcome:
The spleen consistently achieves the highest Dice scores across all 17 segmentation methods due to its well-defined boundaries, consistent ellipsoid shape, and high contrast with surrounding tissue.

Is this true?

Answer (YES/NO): NO